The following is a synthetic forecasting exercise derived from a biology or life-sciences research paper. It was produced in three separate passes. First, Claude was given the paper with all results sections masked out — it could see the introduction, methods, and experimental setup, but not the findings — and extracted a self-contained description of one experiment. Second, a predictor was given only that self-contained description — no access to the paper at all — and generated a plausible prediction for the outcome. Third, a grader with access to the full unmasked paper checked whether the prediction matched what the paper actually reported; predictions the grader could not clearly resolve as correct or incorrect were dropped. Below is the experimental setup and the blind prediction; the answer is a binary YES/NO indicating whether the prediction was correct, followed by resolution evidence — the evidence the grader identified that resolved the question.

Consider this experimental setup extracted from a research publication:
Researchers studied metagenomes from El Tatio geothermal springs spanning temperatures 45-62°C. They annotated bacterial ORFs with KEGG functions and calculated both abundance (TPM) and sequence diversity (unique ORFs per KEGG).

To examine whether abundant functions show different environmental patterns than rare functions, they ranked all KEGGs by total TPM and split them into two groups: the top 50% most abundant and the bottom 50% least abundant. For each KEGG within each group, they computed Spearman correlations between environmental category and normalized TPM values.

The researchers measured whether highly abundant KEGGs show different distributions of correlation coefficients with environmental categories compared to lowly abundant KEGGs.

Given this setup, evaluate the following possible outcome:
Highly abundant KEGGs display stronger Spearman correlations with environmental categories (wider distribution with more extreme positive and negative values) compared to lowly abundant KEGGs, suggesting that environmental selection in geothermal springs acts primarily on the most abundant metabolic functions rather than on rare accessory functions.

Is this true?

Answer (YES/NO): NO